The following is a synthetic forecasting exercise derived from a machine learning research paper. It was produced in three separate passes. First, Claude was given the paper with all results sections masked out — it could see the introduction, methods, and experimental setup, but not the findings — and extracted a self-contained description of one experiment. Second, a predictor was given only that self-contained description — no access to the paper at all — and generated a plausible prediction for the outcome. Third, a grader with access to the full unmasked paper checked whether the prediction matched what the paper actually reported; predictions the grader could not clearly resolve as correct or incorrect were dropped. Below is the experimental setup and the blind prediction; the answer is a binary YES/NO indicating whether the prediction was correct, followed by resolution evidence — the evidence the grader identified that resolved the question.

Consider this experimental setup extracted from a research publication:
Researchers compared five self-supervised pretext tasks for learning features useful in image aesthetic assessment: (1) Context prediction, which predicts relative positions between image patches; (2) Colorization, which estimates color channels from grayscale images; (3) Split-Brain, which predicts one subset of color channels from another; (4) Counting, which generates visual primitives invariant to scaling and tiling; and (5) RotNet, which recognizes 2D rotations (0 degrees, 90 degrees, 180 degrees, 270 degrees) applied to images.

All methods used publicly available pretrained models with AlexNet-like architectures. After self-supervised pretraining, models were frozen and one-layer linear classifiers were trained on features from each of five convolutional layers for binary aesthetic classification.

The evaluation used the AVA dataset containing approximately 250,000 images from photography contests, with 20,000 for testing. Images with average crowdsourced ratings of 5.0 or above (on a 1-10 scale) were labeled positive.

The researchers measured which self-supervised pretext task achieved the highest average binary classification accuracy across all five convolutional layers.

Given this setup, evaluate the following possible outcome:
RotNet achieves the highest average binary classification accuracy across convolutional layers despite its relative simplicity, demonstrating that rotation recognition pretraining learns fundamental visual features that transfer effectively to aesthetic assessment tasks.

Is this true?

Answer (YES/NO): NO